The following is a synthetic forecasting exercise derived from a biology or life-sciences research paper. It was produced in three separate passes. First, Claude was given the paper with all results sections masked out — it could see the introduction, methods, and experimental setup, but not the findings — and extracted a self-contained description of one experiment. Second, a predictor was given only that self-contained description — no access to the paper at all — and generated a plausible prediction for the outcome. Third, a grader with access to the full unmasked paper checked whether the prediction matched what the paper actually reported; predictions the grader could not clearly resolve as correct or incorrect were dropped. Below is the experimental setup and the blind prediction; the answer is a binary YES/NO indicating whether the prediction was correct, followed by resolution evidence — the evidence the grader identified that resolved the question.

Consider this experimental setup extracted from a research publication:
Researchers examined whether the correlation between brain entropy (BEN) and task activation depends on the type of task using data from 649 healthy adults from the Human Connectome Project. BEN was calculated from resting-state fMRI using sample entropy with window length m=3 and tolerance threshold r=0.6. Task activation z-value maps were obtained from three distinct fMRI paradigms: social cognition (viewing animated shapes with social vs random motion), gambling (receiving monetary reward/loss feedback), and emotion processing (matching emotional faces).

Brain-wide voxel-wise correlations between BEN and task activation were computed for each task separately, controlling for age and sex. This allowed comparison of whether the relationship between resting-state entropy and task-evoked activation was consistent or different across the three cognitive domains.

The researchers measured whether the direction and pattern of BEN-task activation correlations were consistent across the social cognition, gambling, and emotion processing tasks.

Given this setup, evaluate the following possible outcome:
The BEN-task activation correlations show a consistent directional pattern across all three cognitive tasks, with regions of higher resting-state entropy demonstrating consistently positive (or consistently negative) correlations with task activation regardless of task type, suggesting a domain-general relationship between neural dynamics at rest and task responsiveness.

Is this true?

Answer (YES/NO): YES